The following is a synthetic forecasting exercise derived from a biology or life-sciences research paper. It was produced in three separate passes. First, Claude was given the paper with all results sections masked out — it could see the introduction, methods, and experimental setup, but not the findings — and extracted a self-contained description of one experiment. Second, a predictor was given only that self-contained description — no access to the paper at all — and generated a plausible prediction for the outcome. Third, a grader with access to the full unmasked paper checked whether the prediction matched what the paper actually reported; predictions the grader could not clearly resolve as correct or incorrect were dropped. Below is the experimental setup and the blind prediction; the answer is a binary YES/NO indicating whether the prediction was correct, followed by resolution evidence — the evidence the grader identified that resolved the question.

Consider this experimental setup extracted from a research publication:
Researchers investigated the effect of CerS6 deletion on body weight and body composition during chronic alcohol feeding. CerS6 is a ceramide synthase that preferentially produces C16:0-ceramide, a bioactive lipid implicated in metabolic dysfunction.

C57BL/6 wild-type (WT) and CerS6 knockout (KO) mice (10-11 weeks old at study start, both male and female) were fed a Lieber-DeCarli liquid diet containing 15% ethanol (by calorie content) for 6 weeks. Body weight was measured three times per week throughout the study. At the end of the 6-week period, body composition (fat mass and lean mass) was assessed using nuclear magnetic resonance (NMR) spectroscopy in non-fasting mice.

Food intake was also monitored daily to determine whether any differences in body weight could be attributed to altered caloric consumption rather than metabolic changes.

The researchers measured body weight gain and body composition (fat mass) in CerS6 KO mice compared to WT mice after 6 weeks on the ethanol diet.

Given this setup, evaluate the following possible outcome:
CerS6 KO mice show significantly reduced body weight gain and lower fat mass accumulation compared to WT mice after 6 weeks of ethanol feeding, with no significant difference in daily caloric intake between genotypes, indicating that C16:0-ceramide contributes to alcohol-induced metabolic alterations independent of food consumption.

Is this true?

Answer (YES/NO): NO